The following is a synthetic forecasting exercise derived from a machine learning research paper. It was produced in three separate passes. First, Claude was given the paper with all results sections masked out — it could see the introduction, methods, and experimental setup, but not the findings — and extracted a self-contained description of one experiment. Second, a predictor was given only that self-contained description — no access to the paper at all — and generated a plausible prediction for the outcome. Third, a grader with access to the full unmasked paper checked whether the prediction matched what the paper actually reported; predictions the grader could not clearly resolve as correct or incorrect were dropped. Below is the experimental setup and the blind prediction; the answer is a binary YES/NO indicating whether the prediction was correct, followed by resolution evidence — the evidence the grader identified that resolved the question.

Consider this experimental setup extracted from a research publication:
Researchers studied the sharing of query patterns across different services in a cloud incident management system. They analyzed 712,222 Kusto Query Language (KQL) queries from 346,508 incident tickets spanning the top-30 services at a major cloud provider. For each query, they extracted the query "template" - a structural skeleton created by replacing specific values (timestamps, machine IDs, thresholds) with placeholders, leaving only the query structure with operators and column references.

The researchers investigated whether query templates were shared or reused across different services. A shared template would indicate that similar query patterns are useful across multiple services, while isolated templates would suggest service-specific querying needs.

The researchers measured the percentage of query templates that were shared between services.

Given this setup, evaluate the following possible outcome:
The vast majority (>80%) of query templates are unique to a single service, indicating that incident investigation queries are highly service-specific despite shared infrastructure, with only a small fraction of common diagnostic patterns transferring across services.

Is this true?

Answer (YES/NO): YES